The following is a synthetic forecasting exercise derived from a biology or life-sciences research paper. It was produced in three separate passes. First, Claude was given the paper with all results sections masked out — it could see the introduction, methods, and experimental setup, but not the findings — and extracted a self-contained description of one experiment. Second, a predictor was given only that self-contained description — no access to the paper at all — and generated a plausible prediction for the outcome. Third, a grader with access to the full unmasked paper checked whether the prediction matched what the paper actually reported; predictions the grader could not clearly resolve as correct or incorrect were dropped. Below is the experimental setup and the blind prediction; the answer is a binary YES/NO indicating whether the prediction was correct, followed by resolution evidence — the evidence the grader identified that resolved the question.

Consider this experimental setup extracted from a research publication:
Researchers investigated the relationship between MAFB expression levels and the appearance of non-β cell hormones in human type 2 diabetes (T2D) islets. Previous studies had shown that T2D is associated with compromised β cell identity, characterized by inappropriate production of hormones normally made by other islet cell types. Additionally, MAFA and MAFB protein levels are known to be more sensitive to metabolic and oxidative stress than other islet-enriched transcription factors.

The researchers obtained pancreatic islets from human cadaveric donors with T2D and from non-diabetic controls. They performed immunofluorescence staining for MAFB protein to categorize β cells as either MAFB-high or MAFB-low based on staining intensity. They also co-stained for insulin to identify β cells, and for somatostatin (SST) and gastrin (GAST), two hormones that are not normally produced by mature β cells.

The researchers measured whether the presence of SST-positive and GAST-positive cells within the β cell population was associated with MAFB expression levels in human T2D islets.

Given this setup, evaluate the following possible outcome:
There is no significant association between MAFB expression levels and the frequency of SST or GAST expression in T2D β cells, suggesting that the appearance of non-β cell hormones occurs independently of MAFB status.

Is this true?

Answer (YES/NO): NO